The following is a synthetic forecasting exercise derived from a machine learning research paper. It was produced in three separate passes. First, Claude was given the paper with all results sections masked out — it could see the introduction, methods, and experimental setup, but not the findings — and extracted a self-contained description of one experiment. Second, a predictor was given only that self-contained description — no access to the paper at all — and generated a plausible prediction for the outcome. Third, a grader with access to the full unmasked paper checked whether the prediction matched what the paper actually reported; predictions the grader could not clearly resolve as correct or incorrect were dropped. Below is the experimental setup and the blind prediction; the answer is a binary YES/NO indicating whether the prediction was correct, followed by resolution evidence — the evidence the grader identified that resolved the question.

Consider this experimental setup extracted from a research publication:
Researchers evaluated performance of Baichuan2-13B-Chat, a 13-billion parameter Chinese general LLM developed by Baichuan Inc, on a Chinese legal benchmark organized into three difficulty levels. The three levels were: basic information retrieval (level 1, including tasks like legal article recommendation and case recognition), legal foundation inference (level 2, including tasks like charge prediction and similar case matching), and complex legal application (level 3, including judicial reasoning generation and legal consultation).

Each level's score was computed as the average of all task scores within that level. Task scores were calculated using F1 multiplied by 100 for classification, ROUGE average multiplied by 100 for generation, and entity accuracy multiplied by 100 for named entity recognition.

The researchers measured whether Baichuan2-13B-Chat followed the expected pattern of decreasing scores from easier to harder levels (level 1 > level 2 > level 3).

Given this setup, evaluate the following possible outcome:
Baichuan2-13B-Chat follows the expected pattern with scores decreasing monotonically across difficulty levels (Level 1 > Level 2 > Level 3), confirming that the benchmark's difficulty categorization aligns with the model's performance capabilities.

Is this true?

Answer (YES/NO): NO